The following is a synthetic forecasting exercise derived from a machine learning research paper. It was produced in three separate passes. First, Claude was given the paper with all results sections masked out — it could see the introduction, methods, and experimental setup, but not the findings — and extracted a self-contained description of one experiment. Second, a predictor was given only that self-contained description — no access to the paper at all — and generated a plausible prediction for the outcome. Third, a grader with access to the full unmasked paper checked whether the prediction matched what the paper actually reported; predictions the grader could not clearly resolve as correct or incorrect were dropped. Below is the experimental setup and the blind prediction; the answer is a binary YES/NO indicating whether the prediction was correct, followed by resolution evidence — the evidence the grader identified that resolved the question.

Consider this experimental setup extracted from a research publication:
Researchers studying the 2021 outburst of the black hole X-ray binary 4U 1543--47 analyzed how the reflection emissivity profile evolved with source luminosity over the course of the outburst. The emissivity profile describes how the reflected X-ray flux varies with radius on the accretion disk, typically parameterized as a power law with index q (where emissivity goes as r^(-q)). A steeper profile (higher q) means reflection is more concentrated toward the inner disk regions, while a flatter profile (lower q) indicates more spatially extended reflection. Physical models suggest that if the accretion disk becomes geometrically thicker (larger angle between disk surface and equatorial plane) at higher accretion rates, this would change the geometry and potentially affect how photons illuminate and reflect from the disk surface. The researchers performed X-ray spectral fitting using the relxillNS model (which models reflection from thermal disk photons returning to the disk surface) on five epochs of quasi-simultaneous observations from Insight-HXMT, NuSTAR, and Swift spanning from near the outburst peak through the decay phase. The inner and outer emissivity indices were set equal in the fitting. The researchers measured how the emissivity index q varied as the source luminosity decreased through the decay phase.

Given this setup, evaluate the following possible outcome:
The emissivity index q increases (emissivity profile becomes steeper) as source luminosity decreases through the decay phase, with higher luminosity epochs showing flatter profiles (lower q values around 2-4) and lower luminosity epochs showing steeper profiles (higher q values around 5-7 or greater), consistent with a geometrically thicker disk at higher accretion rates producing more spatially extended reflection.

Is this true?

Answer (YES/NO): NO